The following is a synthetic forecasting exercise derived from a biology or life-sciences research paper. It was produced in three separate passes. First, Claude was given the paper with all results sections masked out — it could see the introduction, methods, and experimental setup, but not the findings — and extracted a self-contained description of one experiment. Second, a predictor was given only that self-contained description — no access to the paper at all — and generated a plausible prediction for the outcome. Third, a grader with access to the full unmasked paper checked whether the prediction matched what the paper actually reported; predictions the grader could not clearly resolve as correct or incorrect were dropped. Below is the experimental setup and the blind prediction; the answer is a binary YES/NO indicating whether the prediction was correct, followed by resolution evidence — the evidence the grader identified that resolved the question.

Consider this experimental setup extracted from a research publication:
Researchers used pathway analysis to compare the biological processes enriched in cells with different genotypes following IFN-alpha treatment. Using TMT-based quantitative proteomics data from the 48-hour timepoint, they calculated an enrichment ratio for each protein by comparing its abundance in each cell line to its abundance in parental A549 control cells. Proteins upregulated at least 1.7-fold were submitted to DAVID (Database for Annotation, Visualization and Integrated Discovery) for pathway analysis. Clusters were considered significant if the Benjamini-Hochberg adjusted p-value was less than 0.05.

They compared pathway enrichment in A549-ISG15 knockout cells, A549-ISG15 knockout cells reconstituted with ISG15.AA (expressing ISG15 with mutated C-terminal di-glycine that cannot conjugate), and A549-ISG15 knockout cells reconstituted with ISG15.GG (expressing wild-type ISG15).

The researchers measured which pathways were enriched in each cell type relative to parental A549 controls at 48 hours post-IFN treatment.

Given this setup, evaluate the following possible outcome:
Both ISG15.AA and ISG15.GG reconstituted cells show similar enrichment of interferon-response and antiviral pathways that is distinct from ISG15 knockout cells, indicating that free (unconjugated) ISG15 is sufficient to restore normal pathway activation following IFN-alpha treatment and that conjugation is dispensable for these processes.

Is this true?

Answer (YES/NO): NO